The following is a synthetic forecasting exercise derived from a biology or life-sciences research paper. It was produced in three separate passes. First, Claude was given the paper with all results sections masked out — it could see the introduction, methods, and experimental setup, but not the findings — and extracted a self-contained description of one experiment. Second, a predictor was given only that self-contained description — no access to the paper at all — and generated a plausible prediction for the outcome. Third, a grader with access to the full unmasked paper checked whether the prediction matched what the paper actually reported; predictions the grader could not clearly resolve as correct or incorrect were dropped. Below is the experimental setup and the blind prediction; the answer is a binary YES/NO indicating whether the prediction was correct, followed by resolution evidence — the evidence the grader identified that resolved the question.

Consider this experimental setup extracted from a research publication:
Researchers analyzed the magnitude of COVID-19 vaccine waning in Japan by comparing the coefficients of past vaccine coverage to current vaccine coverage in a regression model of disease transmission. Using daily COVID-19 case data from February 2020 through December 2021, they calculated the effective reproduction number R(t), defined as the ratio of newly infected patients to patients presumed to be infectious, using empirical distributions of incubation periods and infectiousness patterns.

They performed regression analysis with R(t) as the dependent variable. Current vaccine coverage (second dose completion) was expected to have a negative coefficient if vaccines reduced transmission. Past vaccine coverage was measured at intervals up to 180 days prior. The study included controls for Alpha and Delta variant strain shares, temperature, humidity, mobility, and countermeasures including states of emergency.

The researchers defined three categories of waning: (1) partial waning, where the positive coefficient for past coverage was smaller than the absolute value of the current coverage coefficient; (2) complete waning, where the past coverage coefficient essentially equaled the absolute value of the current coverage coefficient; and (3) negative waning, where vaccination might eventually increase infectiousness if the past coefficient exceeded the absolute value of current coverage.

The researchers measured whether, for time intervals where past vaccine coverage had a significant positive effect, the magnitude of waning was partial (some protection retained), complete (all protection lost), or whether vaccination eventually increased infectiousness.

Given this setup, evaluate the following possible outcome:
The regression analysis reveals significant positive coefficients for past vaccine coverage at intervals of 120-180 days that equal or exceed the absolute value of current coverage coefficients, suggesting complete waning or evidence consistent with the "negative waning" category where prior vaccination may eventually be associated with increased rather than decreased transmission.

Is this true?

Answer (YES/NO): YES